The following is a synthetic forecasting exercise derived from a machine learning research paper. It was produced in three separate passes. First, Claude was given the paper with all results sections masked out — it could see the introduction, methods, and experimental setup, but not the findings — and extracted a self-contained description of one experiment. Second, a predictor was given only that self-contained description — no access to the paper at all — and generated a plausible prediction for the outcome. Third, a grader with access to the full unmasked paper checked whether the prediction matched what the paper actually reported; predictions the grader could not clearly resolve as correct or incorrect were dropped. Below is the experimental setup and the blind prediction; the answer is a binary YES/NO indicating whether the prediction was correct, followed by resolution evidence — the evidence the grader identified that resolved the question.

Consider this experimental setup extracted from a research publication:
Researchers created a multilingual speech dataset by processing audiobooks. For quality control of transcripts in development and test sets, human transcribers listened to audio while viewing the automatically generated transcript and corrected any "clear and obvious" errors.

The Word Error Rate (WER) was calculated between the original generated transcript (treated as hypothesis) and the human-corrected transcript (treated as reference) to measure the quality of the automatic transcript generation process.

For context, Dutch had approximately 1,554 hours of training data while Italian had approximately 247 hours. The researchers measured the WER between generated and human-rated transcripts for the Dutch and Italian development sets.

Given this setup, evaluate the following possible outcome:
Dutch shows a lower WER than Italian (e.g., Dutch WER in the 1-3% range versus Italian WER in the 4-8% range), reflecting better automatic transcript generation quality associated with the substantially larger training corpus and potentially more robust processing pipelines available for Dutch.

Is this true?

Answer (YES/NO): NO